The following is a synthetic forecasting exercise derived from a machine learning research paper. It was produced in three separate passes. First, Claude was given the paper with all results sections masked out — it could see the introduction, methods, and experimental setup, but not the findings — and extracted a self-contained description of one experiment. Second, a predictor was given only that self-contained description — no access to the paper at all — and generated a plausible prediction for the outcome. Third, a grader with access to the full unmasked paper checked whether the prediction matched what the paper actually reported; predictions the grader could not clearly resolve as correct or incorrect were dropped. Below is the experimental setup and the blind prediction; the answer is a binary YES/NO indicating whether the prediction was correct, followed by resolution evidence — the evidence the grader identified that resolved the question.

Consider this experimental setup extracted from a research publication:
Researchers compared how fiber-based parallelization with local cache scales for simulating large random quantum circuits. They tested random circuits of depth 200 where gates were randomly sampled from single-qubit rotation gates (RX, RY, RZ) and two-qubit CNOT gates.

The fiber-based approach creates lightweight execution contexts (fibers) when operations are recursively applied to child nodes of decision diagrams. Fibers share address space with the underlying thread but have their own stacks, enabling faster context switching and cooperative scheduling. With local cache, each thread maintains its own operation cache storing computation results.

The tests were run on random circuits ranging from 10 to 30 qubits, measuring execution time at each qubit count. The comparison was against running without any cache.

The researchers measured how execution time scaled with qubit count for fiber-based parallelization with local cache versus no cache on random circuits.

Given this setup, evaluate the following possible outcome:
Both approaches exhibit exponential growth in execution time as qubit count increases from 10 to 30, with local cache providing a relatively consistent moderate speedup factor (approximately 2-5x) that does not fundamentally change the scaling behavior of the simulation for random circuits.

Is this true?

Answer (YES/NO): NO